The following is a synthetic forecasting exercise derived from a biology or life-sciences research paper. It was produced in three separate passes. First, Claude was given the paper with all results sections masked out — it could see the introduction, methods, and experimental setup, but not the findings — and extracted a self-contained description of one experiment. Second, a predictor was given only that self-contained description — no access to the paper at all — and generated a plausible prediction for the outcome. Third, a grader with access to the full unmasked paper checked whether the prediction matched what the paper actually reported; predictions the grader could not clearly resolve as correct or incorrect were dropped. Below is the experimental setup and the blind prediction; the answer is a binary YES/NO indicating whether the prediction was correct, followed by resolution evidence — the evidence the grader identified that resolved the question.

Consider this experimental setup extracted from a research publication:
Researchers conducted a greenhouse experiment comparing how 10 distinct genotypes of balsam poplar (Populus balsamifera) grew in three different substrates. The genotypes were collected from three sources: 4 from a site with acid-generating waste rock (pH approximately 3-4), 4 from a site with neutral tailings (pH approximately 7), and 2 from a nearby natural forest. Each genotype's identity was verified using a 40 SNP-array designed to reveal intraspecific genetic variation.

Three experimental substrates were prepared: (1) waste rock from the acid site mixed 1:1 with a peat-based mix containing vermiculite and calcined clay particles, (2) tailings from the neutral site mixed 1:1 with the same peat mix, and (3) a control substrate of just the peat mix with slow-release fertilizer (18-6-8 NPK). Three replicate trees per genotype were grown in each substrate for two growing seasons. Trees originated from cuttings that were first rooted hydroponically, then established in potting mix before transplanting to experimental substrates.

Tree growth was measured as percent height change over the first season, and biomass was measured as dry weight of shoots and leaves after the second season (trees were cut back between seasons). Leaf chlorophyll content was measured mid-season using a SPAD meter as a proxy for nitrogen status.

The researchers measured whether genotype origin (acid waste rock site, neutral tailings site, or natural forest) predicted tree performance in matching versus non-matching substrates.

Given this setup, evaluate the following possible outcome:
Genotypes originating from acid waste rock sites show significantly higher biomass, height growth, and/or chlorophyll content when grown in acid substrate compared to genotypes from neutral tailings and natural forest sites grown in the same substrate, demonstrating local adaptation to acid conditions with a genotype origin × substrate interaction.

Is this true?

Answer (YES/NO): NO